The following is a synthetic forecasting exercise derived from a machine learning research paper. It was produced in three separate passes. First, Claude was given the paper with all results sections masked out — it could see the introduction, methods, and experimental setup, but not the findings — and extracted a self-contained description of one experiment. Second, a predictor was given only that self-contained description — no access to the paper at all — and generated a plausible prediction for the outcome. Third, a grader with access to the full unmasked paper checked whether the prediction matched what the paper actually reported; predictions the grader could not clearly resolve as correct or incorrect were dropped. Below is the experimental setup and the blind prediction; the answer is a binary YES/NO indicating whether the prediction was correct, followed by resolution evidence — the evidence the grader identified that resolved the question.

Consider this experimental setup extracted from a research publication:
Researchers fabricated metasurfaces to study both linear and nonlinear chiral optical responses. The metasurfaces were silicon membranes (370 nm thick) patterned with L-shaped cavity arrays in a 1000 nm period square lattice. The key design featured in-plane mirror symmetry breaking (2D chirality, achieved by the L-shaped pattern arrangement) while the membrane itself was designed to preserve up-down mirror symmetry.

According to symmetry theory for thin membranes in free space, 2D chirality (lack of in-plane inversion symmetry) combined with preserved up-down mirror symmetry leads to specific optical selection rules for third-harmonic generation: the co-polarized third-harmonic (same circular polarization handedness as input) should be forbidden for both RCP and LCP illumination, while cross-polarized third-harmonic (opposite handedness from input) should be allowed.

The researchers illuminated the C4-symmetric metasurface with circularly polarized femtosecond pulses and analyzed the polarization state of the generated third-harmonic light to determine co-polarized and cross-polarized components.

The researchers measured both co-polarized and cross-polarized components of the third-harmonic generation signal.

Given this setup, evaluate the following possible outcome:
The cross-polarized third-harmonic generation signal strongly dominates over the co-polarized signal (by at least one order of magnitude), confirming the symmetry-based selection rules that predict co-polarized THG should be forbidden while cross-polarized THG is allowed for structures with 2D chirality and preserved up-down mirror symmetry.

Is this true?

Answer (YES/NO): NO